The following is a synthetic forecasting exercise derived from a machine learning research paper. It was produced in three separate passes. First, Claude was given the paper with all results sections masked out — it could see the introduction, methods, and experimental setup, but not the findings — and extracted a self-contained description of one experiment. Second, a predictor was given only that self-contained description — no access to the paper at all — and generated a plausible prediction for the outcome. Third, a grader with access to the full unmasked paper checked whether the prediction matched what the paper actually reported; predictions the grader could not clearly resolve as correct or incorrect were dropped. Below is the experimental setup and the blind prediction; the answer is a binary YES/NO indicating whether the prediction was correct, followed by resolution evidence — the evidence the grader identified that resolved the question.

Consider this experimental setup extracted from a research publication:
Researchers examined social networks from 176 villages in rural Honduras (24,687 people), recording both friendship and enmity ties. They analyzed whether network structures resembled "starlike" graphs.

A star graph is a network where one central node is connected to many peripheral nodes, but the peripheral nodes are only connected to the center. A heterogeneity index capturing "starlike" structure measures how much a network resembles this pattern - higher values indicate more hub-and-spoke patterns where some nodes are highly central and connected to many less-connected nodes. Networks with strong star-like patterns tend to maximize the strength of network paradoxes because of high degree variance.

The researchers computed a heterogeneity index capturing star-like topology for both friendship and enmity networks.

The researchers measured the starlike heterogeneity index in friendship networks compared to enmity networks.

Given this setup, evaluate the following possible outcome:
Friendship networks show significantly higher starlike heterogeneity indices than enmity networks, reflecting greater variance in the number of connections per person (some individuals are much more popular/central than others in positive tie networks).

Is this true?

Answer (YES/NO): NO